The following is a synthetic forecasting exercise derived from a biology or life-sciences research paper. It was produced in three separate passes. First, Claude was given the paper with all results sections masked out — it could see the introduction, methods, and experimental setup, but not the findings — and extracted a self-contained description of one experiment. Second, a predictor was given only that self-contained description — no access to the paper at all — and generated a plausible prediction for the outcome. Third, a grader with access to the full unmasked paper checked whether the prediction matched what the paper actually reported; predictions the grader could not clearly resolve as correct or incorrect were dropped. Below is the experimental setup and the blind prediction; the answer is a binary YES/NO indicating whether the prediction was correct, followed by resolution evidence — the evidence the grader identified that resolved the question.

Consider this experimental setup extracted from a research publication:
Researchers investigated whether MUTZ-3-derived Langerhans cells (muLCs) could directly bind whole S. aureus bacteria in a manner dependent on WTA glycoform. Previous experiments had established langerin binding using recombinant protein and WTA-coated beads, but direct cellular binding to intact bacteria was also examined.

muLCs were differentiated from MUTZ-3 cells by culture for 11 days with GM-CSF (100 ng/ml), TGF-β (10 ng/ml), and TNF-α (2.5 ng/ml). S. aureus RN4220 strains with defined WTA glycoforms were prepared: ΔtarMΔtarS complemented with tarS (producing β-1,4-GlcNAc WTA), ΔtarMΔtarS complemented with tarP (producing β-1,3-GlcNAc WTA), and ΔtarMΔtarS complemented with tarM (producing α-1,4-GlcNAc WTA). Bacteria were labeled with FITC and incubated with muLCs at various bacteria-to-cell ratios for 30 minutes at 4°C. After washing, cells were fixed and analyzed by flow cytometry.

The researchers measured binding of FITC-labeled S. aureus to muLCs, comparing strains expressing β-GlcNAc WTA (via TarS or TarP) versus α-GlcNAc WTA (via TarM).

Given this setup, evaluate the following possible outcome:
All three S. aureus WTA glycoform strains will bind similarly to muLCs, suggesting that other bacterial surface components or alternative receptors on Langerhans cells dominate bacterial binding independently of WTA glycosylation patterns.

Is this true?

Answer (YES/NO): NO